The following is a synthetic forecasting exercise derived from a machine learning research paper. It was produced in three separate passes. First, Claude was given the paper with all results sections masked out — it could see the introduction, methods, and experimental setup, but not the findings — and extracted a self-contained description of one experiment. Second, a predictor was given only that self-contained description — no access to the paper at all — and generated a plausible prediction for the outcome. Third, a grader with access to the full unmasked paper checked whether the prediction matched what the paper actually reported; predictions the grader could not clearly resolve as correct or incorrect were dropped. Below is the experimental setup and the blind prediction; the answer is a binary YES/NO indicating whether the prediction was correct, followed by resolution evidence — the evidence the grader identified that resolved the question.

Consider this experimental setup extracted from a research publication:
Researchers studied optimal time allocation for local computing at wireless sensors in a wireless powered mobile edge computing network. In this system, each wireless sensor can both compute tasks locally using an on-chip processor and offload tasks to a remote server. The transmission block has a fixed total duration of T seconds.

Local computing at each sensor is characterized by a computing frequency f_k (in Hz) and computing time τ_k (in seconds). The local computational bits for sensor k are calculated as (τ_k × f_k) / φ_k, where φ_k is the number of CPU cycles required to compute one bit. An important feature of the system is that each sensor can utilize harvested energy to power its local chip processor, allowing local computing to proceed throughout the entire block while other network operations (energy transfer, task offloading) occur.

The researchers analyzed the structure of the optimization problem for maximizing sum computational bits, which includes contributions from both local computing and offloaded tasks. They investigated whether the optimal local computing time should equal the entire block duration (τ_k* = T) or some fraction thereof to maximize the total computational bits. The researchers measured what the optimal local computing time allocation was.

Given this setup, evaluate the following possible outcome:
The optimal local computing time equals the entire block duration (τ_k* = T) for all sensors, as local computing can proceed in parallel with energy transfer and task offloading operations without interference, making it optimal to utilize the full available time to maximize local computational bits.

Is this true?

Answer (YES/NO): YES